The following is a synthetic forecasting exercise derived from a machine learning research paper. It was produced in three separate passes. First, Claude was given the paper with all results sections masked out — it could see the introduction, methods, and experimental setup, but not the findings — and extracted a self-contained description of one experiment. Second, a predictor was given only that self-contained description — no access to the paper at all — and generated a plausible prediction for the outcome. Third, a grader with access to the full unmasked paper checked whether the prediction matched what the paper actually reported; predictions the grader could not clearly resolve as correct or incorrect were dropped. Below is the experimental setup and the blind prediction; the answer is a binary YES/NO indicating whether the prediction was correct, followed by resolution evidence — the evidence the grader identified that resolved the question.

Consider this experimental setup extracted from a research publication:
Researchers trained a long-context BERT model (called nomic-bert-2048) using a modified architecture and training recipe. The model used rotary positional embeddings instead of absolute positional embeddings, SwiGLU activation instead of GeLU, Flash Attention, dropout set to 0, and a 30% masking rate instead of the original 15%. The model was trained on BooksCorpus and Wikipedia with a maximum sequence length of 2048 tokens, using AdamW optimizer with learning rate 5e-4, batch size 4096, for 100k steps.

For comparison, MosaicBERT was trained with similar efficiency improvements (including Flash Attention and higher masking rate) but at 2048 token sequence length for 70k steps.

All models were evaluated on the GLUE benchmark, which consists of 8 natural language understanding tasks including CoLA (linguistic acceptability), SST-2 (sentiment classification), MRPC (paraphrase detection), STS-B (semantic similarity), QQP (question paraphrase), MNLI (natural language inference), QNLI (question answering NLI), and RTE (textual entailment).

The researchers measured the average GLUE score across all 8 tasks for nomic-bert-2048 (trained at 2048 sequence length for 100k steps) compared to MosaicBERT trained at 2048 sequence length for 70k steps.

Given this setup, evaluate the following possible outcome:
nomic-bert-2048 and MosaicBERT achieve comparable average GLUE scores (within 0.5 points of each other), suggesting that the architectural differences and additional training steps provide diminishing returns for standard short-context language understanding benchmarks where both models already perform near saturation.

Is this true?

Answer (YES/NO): NO